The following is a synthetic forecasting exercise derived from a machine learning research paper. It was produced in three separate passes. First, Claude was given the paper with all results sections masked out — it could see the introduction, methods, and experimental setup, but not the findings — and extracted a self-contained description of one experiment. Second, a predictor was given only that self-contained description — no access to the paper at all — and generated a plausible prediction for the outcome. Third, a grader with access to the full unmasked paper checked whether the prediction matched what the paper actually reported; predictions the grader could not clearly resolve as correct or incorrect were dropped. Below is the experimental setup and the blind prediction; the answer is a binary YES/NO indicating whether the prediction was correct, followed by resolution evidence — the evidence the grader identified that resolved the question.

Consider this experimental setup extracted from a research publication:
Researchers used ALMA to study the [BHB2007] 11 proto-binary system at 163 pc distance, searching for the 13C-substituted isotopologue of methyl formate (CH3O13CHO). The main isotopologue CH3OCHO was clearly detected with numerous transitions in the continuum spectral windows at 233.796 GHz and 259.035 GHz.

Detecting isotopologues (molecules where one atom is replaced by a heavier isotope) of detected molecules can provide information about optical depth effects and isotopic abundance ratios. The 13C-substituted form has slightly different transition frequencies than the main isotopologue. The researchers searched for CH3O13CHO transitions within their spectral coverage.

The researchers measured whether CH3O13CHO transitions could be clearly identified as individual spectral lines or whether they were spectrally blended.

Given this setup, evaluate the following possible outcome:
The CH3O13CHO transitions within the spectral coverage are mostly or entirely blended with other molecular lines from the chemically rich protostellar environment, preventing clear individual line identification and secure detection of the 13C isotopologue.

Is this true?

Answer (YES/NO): NO